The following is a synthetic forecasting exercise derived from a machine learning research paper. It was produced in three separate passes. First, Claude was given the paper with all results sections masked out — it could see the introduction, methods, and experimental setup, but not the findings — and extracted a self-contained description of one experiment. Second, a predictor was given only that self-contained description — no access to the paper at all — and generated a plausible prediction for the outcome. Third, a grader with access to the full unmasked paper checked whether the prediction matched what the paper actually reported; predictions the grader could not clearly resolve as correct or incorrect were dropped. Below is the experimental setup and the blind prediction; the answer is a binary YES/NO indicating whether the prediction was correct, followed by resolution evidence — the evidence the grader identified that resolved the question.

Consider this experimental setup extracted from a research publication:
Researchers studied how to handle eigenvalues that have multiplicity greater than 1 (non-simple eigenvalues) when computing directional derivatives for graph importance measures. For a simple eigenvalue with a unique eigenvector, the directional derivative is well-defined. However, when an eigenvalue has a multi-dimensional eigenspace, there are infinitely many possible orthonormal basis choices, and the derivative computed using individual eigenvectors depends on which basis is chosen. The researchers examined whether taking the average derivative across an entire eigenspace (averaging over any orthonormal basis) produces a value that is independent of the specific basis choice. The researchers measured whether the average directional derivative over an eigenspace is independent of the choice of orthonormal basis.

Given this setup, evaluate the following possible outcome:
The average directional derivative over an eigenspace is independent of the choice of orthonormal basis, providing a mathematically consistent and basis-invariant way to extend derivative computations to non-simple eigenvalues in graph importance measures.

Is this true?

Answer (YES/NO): YES